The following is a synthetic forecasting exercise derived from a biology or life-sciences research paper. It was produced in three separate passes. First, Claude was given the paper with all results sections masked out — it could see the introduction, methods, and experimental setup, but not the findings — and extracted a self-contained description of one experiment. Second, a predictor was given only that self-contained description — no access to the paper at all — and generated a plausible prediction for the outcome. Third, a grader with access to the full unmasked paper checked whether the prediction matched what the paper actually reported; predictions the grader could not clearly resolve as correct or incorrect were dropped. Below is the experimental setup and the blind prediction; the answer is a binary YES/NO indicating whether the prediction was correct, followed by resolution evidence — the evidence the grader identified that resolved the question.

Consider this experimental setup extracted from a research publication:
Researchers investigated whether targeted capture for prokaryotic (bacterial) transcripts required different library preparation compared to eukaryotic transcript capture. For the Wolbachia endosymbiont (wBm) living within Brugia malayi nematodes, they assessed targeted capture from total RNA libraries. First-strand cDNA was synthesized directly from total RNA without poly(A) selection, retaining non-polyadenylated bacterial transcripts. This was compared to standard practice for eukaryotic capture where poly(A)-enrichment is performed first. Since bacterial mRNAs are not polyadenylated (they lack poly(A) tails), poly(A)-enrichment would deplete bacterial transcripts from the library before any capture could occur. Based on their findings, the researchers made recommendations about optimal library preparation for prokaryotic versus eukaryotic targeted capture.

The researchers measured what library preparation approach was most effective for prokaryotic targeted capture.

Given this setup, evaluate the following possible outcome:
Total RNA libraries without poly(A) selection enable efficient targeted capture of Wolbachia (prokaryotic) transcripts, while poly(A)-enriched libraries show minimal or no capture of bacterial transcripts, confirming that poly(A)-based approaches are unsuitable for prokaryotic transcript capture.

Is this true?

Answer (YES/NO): NO